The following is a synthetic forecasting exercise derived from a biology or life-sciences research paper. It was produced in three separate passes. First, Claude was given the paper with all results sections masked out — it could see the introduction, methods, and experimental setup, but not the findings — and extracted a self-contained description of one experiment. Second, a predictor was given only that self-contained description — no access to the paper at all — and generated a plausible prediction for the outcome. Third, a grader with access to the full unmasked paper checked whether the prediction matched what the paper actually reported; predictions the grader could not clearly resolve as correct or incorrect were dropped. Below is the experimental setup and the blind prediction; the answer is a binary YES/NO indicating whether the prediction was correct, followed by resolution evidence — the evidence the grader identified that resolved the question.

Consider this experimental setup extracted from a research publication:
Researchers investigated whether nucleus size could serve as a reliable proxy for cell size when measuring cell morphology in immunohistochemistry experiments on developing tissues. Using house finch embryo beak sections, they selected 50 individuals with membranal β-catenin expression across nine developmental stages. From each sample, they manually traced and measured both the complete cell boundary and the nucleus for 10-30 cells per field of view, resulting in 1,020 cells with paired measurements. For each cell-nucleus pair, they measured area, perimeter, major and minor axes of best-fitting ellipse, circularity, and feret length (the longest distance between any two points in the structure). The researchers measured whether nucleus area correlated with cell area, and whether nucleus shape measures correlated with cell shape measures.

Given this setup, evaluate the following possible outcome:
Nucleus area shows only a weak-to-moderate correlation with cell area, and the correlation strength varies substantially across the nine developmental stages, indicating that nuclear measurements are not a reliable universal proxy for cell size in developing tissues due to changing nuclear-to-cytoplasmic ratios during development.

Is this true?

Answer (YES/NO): NO